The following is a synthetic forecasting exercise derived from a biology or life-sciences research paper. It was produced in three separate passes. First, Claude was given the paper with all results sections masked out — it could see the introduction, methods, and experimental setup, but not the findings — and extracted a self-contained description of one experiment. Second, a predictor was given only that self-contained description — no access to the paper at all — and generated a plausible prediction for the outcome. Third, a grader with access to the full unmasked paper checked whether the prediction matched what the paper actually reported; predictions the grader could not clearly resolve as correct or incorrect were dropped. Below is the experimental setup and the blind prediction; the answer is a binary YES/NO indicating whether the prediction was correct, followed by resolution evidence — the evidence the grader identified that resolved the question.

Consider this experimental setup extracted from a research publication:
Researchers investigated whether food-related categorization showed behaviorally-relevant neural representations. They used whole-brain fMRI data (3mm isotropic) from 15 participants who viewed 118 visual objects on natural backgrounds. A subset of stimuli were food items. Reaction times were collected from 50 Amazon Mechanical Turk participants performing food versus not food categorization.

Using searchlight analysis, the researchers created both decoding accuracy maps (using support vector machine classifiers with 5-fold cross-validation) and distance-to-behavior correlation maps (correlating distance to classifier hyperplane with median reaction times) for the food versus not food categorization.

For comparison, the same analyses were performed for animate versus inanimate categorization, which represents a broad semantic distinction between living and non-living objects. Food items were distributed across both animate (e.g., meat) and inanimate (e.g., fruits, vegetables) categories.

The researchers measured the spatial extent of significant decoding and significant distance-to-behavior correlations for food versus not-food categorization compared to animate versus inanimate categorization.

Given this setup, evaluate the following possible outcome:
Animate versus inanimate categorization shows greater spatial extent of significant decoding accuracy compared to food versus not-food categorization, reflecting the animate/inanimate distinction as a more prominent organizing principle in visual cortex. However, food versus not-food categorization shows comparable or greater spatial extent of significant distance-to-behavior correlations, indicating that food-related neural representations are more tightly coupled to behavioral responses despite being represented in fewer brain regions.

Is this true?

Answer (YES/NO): NO